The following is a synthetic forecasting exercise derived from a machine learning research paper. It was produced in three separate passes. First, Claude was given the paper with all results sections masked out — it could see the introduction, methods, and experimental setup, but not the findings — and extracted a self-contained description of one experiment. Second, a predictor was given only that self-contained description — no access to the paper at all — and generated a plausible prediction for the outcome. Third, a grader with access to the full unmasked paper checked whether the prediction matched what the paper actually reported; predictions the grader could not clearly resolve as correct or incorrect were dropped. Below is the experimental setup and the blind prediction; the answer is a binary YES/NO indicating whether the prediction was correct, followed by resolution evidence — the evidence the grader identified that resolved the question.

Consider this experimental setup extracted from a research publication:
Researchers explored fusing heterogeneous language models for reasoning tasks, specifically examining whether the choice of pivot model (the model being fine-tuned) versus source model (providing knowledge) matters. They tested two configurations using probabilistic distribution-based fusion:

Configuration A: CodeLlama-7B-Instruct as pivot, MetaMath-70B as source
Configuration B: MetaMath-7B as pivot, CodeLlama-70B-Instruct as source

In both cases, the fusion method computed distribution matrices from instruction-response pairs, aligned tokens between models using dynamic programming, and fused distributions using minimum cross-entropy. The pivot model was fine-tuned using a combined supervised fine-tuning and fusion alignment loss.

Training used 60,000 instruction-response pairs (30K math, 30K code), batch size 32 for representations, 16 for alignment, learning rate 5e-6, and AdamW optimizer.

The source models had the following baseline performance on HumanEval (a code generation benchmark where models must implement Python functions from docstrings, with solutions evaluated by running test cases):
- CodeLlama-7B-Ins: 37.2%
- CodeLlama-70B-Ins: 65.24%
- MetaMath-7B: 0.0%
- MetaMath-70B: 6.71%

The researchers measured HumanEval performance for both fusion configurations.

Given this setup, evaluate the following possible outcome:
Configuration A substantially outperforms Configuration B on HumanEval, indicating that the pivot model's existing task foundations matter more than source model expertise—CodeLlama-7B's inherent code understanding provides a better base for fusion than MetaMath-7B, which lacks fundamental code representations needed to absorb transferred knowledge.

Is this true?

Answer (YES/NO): YES